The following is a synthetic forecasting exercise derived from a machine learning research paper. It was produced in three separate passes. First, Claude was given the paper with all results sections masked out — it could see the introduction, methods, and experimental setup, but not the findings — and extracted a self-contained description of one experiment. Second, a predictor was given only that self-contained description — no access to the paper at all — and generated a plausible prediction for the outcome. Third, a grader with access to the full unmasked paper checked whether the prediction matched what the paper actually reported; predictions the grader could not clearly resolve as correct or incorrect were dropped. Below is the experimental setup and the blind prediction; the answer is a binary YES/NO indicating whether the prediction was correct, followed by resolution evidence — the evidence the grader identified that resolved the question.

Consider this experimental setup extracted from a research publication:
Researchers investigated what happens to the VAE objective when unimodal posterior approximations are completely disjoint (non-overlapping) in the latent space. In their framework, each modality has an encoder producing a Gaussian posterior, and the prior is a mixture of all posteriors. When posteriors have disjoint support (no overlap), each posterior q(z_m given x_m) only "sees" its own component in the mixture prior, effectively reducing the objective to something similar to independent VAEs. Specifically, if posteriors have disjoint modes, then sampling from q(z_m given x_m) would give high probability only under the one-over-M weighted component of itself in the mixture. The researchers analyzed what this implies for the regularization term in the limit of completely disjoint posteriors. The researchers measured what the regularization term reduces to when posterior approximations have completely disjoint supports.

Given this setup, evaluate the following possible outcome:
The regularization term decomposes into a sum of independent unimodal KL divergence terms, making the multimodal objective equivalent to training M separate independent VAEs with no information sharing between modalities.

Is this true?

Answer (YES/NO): NO